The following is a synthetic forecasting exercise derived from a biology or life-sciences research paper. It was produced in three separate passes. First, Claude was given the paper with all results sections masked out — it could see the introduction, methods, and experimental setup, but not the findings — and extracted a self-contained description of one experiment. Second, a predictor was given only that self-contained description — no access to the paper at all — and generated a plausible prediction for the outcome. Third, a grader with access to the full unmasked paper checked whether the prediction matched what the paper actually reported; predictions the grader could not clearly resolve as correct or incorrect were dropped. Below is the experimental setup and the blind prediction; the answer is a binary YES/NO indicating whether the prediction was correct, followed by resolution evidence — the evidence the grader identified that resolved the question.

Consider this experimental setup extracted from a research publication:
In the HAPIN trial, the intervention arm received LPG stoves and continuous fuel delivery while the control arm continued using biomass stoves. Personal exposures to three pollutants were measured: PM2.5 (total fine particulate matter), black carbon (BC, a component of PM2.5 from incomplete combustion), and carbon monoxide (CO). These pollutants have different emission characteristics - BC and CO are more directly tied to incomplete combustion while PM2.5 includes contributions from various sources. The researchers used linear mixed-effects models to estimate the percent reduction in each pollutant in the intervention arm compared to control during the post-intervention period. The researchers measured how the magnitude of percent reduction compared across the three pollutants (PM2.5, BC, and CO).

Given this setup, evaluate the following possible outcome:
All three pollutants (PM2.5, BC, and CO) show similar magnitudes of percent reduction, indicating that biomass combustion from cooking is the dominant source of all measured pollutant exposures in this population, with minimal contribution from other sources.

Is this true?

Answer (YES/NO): NO